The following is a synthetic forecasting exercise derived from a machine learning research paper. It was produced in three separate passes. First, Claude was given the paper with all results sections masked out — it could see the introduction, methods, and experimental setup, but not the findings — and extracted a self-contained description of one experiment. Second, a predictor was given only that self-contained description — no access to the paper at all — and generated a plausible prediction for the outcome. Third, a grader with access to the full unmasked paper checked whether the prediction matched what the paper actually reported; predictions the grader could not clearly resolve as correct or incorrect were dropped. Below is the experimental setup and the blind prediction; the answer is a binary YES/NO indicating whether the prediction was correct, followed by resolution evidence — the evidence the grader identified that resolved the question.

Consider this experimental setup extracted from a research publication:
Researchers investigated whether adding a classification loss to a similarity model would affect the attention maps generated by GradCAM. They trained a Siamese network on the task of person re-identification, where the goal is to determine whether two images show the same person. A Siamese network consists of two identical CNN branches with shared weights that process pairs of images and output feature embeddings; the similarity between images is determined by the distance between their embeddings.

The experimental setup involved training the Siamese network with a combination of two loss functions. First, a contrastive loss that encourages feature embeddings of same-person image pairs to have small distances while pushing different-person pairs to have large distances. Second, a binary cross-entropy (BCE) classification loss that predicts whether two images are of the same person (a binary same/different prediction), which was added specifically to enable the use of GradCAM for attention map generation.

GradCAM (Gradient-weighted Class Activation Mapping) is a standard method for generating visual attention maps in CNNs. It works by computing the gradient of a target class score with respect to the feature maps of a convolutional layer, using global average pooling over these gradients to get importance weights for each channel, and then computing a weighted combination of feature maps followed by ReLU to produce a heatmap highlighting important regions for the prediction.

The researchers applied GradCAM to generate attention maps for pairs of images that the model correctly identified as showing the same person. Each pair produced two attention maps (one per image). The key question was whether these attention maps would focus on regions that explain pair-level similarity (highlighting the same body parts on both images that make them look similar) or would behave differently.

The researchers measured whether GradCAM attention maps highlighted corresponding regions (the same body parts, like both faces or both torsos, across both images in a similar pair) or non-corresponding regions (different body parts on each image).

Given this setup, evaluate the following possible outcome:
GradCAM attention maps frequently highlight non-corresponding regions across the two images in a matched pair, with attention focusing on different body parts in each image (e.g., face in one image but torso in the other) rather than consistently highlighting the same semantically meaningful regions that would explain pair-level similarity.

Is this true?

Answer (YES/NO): YES